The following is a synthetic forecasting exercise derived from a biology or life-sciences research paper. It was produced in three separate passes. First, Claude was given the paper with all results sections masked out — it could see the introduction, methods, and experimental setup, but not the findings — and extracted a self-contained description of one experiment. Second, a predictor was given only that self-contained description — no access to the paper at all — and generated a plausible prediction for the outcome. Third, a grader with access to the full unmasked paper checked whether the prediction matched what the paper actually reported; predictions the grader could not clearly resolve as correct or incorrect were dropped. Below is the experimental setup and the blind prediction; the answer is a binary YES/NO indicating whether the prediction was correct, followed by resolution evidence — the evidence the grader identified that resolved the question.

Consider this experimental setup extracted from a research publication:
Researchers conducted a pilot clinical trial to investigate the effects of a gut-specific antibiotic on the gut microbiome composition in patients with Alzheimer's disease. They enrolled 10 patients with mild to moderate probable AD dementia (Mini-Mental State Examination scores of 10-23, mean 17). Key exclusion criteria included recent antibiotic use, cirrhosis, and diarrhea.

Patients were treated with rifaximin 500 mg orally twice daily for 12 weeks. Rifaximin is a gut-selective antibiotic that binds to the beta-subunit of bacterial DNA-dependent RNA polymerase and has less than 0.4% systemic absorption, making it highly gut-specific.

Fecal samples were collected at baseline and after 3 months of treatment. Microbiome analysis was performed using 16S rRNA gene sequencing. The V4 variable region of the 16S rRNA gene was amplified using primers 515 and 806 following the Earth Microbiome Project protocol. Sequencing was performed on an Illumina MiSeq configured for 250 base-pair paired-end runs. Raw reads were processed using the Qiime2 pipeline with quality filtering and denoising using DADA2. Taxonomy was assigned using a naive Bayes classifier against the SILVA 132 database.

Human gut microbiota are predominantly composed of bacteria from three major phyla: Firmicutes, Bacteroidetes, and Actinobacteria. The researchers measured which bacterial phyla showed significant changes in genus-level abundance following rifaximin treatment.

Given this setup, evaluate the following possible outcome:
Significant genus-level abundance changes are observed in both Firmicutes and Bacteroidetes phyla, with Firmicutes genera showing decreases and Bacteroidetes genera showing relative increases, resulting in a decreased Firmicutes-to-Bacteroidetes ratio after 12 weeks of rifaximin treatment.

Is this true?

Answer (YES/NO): NO